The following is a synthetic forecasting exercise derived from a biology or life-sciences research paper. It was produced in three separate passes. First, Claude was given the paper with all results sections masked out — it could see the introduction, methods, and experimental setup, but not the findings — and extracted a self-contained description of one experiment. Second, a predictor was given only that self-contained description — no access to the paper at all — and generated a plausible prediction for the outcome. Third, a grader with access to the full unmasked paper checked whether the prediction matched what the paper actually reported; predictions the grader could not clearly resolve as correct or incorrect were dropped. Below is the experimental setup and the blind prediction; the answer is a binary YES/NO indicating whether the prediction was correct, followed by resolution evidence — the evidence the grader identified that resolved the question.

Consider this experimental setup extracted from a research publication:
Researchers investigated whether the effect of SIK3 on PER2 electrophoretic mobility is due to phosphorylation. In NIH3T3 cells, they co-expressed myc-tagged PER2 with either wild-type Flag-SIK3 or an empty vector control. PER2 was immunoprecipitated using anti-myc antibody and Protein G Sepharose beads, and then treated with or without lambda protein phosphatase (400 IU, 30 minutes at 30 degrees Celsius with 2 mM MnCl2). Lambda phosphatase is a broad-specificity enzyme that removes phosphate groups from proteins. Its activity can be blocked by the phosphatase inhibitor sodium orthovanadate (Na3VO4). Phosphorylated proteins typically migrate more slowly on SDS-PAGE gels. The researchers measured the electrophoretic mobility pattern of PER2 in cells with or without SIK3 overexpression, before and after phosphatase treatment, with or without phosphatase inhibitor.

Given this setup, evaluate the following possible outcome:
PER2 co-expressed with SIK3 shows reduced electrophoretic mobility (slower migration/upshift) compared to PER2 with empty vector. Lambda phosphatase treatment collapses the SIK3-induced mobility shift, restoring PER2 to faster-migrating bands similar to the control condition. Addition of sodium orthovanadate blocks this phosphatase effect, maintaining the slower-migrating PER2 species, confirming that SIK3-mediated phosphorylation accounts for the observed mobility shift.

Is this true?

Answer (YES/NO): YES